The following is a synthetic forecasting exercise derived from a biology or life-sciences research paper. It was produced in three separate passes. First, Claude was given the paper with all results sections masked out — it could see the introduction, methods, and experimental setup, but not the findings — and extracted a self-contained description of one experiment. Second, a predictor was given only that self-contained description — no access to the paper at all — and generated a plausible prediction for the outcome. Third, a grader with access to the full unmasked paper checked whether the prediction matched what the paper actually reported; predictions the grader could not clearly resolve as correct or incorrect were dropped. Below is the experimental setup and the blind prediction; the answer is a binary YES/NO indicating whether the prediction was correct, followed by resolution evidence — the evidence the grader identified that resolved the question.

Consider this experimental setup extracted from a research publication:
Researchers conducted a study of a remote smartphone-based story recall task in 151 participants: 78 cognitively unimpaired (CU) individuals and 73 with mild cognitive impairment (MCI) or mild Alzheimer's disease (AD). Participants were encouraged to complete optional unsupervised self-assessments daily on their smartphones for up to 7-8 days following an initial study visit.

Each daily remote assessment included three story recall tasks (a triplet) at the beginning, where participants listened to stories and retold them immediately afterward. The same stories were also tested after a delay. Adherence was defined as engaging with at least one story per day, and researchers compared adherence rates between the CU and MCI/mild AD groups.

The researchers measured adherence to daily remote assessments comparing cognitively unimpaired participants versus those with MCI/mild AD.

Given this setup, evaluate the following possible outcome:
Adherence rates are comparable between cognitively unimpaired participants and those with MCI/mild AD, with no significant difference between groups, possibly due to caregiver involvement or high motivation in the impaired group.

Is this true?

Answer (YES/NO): NO